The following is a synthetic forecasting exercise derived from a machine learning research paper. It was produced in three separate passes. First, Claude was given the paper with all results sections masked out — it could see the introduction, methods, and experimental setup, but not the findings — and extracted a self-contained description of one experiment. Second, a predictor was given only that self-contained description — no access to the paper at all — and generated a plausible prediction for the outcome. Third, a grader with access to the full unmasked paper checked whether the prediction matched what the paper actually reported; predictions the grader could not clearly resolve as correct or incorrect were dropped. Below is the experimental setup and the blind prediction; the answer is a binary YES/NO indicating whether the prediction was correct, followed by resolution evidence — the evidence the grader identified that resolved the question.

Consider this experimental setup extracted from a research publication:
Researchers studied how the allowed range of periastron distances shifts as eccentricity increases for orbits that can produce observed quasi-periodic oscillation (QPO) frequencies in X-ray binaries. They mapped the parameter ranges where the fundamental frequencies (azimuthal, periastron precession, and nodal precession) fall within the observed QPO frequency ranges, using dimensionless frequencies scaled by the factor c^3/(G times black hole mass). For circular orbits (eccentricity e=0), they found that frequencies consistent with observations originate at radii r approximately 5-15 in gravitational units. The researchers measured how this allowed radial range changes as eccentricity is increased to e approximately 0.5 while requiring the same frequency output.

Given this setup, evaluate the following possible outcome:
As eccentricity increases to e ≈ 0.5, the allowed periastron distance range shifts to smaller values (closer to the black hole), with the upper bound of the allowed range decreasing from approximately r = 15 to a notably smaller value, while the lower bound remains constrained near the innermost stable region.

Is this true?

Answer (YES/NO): YES